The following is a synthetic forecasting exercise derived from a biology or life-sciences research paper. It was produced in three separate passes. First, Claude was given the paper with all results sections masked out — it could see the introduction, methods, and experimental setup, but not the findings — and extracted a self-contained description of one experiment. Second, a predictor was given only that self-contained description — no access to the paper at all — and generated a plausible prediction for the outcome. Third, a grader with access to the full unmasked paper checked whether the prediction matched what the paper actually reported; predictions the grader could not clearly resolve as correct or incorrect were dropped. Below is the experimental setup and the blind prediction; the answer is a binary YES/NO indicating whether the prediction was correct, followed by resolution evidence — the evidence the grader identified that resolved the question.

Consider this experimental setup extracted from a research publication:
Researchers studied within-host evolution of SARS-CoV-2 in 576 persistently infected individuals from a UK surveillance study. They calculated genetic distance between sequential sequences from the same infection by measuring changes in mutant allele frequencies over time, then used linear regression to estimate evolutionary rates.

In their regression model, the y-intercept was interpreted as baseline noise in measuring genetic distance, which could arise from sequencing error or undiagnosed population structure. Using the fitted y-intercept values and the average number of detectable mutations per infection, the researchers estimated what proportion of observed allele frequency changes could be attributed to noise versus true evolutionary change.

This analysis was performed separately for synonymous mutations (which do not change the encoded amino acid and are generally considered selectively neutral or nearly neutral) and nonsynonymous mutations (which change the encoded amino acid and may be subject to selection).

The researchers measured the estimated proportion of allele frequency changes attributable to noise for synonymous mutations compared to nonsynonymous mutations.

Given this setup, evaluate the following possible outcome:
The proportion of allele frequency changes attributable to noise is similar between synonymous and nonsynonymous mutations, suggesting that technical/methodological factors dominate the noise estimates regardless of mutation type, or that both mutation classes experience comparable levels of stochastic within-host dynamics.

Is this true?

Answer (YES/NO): NO